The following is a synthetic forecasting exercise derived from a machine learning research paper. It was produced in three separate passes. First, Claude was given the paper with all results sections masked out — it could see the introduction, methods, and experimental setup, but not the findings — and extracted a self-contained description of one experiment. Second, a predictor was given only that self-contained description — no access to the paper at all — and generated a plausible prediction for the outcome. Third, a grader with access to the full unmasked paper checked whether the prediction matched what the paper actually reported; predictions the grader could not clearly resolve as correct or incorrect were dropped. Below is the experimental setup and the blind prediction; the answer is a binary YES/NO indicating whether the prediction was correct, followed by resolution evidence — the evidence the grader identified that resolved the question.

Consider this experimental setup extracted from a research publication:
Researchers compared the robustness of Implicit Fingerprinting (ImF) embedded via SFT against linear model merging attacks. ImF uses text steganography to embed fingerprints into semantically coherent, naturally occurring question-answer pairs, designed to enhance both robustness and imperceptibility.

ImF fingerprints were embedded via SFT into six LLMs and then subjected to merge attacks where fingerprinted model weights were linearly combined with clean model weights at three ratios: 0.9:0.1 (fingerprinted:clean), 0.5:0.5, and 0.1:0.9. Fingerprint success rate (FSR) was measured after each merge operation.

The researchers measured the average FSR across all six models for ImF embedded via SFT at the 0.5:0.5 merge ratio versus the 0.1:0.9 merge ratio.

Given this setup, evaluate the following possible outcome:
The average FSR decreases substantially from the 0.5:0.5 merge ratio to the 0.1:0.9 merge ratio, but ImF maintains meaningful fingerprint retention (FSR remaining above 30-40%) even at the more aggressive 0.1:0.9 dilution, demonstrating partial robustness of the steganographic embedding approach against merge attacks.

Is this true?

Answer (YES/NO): NO